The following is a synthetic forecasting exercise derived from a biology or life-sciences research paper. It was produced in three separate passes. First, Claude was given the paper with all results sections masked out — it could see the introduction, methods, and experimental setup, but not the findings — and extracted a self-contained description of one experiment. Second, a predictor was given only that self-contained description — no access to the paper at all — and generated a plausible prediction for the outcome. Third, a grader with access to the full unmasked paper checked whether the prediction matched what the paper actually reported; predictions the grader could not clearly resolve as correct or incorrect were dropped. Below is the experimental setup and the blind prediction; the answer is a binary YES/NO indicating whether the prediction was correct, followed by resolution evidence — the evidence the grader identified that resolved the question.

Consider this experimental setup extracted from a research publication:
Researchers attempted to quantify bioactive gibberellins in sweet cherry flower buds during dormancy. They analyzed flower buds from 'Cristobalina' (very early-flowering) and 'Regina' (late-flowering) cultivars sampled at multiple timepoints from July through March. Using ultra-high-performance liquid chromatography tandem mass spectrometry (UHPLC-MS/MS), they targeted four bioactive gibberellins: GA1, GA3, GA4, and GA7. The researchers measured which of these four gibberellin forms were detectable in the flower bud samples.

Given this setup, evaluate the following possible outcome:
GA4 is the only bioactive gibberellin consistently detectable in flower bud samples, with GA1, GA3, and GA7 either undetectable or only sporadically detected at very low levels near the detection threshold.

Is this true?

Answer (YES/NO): NO